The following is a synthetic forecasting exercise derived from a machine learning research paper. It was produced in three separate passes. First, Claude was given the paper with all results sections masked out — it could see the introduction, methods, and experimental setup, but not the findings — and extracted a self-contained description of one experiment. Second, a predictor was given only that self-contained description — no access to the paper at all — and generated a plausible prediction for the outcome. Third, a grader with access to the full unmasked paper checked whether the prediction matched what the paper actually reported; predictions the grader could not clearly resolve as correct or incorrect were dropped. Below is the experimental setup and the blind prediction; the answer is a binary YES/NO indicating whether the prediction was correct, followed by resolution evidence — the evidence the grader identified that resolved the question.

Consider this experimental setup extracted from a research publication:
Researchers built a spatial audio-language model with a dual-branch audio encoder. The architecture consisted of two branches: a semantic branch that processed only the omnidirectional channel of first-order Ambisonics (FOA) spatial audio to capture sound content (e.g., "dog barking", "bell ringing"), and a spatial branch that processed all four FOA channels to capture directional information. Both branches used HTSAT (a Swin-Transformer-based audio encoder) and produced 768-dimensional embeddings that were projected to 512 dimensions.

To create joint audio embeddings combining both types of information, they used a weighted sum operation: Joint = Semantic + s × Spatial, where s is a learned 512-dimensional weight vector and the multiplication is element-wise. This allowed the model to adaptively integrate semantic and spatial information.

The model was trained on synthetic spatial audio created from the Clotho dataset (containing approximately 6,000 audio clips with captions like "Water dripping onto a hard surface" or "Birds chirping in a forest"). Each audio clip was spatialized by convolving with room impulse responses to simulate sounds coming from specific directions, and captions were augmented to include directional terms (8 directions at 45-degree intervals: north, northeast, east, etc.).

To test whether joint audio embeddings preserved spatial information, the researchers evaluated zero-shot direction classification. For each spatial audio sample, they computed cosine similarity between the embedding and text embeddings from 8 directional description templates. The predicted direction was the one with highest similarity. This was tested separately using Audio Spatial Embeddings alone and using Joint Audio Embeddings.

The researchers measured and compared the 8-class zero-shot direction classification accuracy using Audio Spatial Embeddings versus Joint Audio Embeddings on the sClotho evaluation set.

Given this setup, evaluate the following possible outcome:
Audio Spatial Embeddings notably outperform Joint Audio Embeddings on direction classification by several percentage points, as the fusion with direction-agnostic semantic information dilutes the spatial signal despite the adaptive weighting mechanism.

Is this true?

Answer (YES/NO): NO